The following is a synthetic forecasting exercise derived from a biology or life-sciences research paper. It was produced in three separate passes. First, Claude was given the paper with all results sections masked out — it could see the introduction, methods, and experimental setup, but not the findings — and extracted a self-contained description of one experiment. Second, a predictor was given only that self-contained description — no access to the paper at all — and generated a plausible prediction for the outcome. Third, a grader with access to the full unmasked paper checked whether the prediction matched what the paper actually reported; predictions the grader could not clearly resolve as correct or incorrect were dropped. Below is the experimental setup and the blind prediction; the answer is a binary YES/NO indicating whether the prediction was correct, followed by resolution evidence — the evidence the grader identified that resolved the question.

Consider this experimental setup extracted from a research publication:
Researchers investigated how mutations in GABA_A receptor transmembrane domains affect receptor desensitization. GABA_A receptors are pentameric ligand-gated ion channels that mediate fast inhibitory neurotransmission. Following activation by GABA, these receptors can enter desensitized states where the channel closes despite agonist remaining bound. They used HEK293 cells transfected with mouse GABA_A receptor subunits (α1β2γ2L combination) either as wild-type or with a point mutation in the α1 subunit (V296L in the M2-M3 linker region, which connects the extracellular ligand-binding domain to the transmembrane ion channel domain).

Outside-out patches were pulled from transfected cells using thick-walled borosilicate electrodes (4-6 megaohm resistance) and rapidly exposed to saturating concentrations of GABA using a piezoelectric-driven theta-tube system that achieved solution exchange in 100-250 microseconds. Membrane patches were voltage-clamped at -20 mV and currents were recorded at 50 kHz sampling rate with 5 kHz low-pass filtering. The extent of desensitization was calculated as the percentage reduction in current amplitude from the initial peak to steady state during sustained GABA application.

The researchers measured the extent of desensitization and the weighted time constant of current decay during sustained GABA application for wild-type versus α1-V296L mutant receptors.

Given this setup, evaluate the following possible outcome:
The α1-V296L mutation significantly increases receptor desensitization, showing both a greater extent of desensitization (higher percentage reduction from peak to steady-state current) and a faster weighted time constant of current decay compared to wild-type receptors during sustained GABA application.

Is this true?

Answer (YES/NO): NO